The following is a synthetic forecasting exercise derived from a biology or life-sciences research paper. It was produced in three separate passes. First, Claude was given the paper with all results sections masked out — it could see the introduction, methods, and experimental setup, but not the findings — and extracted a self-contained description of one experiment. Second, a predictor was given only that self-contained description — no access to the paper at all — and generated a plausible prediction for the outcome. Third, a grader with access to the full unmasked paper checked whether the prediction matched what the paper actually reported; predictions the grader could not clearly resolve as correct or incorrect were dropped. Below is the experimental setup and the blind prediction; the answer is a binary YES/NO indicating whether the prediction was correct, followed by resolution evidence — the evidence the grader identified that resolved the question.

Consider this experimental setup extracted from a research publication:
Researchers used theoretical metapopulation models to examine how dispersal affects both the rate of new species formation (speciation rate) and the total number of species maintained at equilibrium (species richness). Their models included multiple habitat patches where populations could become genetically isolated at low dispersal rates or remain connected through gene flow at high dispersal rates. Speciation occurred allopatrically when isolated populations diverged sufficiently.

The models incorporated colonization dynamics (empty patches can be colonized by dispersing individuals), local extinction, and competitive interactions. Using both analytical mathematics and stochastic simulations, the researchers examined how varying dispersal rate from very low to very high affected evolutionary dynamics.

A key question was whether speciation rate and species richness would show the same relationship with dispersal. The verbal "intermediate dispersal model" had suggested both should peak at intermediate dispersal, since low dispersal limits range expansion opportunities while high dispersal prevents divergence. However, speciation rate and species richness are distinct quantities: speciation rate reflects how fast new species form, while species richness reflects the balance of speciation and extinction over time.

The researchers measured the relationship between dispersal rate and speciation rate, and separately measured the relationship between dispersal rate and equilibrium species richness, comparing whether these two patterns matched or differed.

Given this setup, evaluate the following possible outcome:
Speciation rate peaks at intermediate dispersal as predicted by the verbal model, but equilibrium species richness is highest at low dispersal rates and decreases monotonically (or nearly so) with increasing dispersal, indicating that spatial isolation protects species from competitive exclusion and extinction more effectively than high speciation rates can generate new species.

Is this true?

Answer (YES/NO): NO